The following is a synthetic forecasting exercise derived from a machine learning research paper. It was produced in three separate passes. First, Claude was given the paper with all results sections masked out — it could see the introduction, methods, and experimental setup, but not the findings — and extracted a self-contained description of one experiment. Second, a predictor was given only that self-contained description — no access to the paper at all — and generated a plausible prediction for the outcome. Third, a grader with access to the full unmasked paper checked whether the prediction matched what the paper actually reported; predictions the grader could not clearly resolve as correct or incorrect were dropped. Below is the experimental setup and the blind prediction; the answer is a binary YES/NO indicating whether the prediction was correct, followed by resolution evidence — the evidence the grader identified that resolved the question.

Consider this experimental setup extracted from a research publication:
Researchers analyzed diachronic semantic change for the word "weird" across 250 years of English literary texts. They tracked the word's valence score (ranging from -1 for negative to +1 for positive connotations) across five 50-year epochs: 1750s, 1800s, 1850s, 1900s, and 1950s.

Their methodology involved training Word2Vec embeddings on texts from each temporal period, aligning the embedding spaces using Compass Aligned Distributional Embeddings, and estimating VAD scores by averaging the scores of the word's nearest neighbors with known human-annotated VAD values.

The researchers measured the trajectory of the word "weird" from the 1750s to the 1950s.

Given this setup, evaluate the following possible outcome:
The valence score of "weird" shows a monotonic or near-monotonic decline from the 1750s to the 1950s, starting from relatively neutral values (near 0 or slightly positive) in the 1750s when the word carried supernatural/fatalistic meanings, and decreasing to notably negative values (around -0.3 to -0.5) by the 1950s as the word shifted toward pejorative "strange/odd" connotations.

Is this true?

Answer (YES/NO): NO